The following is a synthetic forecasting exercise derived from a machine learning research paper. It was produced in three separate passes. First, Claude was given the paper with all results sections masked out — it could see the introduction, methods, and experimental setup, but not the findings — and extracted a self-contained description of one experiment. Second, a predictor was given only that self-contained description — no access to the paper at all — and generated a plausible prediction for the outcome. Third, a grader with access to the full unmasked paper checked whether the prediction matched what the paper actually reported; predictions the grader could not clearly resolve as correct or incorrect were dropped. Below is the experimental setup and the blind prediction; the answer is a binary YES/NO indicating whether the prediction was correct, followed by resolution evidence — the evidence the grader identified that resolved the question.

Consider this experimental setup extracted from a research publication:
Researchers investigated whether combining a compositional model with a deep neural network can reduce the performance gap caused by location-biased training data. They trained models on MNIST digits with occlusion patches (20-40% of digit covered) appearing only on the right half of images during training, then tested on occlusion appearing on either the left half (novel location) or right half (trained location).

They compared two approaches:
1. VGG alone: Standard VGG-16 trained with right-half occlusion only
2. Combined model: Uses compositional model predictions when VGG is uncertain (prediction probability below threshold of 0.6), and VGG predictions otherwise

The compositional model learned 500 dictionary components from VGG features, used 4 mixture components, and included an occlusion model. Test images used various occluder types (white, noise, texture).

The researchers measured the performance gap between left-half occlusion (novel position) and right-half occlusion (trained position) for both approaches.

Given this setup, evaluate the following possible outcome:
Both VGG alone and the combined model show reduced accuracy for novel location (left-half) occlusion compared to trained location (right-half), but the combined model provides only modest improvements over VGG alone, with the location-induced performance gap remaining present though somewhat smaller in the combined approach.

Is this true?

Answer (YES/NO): NO